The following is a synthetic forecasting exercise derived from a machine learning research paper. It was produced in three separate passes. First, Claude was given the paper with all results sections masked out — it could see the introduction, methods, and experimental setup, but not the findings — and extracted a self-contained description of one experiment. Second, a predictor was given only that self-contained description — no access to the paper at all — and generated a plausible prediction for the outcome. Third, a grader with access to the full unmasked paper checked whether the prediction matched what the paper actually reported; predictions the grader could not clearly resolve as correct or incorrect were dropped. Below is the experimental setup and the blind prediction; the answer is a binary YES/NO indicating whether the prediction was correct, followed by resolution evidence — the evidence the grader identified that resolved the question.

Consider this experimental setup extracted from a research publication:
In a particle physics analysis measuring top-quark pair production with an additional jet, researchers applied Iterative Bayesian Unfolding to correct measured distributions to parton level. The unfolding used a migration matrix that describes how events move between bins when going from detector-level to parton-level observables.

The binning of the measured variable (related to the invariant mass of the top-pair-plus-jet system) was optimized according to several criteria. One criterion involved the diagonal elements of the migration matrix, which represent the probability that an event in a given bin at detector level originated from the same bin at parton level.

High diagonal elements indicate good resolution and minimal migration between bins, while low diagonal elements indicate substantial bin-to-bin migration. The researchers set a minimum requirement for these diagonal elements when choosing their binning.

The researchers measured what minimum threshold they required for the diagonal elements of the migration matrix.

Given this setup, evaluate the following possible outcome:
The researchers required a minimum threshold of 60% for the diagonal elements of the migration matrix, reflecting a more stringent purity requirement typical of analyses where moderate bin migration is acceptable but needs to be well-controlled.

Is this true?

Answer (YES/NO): NO